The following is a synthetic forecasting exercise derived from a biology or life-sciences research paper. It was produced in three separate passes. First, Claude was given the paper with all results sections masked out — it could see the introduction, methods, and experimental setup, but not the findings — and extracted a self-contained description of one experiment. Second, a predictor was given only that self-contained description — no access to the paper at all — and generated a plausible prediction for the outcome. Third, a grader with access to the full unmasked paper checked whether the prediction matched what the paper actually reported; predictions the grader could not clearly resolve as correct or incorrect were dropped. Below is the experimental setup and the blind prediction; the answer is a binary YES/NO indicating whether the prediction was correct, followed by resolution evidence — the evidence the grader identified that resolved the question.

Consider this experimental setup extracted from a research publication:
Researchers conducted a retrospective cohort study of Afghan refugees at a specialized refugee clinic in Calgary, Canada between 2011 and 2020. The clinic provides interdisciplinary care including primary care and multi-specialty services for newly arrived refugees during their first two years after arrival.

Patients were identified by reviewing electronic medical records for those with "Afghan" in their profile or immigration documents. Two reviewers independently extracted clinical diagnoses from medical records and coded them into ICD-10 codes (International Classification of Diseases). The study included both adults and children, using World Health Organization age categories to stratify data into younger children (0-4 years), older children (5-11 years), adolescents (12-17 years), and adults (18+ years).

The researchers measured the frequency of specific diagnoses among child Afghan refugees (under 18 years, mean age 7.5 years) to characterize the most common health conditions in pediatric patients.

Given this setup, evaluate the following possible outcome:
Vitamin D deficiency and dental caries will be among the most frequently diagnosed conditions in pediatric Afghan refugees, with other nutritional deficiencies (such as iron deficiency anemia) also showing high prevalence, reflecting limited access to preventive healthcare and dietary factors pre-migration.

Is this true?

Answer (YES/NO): NO